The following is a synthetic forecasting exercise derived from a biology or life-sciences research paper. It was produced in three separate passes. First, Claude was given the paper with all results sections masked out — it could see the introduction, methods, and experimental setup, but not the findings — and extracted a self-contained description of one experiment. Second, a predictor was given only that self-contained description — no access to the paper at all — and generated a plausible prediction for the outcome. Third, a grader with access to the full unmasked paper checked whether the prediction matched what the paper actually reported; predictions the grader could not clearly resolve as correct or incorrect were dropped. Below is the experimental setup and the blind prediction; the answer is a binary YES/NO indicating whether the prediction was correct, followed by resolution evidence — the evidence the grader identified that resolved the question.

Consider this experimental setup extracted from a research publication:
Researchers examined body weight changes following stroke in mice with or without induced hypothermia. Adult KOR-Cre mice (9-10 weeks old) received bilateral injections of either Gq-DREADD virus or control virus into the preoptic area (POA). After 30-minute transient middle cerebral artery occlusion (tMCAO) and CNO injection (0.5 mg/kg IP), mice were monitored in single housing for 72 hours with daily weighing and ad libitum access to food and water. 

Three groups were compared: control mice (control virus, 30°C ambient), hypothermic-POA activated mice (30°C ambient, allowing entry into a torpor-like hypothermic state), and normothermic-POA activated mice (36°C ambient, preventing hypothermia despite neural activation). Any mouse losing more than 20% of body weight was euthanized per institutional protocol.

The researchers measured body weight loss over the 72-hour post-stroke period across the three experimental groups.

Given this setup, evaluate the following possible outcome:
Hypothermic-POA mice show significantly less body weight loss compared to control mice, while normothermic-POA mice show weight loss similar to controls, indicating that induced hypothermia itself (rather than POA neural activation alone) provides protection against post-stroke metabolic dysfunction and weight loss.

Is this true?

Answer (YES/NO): NO